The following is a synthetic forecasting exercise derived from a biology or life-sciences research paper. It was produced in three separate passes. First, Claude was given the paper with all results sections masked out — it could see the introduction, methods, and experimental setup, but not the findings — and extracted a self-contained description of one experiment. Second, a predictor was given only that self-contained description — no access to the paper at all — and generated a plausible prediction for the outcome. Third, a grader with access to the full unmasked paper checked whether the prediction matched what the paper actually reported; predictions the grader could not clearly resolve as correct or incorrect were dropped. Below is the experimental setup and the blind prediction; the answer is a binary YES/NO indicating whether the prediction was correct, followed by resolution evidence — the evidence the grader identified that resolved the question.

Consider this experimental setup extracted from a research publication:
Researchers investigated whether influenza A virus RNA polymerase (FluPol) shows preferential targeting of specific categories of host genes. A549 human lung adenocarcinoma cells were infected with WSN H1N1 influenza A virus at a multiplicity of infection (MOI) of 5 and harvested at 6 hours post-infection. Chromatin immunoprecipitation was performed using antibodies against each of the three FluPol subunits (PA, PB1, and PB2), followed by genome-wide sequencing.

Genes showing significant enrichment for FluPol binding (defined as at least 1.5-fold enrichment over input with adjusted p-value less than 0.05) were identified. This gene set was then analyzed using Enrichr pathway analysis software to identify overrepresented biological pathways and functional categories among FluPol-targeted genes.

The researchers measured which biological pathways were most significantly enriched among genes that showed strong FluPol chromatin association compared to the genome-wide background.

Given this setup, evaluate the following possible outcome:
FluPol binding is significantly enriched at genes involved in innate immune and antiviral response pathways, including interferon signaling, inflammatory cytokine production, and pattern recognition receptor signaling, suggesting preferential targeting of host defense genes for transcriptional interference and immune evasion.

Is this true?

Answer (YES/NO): YES